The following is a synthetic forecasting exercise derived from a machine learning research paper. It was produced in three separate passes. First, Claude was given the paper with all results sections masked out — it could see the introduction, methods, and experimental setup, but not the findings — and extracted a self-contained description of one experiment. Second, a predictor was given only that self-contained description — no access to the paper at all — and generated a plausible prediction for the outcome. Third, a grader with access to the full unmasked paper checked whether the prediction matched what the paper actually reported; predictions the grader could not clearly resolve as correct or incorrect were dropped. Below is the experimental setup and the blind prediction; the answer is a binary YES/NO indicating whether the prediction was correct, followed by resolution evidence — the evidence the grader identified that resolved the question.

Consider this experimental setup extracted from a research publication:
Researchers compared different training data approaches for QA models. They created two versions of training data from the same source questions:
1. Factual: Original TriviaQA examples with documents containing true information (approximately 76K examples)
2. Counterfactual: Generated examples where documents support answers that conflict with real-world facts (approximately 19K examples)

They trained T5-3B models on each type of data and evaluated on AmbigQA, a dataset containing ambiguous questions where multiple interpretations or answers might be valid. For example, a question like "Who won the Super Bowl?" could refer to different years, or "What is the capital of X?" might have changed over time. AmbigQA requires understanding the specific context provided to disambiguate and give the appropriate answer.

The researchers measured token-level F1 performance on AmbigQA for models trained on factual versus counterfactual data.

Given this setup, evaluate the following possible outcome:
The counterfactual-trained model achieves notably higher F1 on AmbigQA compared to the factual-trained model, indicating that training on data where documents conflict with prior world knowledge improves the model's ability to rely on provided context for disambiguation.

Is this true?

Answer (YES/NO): NO